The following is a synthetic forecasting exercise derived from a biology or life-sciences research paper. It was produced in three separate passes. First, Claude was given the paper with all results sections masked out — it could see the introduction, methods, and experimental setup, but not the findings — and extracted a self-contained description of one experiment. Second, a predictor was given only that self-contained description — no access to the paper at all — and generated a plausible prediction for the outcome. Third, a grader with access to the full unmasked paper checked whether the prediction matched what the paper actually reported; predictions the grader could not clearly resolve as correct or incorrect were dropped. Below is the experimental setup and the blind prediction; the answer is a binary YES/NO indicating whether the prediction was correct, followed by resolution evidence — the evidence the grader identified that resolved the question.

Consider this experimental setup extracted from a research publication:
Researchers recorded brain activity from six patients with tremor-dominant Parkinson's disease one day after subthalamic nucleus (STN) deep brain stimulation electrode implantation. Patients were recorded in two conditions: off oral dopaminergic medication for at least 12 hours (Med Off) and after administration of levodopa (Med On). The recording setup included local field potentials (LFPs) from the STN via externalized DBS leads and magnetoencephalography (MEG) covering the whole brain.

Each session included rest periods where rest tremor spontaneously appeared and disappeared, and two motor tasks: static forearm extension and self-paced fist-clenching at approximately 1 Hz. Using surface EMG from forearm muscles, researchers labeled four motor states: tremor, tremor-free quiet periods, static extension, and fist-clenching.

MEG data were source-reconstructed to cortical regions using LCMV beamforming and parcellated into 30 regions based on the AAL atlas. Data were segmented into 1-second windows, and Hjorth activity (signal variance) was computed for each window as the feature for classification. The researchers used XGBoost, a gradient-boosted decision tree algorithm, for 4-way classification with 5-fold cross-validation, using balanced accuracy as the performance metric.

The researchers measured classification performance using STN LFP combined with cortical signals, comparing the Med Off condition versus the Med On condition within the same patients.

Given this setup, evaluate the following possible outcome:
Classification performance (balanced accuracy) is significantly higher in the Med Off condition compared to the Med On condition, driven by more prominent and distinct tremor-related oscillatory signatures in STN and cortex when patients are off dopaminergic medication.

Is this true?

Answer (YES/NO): NO